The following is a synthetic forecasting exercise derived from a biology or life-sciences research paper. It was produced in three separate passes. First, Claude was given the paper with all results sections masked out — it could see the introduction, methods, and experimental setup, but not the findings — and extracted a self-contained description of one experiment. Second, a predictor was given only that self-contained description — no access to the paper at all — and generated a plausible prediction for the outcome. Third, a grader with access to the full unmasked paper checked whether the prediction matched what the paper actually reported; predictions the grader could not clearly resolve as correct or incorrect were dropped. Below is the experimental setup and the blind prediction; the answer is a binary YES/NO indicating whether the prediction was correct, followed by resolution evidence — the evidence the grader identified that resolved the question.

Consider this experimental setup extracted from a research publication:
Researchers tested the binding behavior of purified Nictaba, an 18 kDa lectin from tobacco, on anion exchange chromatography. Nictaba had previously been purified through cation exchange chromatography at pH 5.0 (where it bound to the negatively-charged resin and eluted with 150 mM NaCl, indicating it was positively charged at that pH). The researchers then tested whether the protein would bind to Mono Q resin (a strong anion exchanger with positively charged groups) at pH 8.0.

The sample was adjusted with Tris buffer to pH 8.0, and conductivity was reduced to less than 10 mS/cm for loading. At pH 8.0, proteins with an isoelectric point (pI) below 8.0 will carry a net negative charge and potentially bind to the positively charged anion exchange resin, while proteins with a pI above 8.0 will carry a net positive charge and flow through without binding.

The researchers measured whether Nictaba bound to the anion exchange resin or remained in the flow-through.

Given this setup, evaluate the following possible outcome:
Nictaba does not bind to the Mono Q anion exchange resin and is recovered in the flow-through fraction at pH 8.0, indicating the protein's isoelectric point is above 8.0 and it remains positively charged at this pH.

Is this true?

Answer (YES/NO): YES